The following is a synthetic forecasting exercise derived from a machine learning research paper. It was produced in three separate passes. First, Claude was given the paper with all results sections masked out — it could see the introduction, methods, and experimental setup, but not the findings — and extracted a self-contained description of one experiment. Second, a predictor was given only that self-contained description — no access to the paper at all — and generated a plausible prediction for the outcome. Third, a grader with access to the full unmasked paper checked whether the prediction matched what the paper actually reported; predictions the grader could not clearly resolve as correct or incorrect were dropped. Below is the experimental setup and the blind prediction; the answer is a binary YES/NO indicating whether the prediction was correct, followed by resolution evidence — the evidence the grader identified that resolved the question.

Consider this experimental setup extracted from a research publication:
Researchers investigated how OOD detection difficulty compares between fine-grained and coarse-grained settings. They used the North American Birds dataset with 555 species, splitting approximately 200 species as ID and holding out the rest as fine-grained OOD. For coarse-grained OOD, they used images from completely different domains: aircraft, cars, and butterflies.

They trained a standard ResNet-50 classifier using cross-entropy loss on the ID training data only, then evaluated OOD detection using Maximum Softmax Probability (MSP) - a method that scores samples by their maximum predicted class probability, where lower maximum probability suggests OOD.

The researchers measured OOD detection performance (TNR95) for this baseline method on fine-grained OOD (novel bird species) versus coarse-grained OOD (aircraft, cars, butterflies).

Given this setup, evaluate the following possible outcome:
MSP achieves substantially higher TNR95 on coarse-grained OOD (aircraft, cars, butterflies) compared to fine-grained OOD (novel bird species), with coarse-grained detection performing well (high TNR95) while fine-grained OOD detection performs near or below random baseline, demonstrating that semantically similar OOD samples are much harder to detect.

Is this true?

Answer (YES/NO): NO